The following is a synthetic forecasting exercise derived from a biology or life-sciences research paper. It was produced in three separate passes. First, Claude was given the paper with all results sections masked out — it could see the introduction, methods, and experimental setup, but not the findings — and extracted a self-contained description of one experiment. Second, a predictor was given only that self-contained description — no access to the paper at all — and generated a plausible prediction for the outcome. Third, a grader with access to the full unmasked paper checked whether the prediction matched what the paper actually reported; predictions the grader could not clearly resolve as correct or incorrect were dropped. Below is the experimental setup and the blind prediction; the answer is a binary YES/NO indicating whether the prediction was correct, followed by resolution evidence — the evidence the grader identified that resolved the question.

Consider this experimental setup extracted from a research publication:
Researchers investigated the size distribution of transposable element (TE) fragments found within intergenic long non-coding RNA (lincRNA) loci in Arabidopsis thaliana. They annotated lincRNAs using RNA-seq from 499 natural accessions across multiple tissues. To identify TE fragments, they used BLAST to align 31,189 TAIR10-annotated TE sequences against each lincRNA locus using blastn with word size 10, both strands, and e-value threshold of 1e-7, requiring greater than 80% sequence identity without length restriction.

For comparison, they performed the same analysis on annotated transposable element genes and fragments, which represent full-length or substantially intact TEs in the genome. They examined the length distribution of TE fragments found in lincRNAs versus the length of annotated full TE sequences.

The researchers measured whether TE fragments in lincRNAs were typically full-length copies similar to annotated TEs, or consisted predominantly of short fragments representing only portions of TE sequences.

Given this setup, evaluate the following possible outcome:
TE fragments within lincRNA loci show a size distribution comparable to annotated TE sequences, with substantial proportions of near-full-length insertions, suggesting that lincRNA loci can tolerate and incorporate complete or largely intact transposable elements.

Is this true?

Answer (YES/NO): NO